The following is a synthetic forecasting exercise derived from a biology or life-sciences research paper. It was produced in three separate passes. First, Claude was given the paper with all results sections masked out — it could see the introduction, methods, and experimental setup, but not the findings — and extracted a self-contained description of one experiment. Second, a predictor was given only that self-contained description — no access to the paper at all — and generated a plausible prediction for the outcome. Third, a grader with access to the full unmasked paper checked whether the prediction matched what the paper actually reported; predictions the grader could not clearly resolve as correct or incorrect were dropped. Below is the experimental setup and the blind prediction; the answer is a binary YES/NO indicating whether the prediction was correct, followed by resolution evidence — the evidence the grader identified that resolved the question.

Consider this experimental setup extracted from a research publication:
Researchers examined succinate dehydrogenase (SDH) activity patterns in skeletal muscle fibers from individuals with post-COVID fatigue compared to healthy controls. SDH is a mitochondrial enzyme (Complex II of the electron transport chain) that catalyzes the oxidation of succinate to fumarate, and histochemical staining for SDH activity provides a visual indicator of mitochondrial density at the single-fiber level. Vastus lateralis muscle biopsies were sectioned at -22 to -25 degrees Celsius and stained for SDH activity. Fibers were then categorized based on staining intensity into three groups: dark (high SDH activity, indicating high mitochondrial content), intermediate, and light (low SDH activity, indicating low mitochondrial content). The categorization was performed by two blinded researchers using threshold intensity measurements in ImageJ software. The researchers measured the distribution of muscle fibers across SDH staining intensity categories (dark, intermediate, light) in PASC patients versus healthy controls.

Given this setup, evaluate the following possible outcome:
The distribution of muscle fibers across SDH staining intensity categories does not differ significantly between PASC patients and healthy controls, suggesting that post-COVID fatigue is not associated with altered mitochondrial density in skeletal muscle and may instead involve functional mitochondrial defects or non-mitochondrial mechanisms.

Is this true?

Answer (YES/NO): NO